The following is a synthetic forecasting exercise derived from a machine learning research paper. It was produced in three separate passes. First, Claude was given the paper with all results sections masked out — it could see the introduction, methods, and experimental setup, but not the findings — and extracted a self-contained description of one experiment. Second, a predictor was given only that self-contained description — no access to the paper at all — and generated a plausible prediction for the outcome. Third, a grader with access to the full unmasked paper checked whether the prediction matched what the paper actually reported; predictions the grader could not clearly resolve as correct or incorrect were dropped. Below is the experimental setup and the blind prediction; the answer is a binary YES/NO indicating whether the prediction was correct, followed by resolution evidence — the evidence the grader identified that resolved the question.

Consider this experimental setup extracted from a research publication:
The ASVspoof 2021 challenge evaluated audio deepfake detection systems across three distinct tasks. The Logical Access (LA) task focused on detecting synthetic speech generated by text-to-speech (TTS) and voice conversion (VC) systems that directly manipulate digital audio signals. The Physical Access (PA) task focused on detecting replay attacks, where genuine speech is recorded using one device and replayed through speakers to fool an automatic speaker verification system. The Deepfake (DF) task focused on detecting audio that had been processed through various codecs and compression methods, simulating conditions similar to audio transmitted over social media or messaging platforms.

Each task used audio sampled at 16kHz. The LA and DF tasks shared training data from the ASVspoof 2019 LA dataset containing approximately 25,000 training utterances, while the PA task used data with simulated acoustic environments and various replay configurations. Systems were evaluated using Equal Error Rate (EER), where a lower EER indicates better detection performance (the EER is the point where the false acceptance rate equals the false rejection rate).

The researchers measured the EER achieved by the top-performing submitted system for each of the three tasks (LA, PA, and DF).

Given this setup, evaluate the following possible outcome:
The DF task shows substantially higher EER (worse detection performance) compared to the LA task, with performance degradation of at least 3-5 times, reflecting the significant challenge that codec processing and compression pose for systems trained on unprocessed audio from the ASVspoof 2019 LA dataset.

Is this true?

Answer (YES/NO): YES